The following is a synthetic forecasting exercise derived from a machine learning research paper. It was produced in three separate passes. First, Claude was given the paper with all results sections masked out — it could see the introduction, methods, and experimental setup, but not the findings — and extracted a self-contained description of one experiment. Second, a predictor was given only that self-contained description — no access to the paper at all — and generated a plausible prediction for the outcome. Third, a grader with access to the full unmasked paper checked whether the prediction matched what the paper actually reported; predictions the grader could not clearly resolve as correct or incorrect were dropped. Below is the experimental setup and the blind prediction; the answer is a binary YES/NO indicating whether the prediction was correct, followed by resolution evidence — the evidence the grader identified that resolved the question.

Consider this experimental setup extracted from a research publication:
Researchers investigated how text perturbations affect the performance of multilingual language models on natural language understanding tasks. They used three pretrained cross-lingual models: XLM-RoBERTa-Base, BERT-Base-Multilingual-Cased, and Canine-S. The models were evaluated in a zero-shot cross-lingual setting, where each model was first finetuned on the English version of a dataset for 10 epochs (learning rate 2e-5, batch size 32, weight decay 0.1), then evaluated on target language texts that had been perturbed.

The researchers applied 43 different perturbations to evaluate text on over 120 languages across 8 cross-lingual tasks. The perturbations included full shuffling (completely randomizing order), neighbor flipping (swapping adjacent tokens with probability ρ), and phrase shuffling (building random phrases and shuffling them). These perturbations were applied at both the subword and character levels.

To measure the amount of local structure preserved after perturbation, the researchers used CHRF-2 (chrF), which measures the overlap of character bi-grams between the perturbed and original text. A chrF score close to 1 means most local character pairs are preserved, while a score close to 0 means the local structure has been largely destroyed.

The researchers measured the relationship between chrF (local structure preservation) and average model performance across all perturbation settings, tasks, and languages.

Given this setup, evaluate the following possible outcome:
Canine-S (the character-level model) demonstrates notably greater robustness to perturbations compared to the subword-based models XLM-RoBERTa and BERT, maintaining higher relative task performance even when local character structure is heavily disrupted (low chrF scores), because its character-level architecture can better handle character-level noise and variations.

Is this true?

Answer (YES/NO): NO